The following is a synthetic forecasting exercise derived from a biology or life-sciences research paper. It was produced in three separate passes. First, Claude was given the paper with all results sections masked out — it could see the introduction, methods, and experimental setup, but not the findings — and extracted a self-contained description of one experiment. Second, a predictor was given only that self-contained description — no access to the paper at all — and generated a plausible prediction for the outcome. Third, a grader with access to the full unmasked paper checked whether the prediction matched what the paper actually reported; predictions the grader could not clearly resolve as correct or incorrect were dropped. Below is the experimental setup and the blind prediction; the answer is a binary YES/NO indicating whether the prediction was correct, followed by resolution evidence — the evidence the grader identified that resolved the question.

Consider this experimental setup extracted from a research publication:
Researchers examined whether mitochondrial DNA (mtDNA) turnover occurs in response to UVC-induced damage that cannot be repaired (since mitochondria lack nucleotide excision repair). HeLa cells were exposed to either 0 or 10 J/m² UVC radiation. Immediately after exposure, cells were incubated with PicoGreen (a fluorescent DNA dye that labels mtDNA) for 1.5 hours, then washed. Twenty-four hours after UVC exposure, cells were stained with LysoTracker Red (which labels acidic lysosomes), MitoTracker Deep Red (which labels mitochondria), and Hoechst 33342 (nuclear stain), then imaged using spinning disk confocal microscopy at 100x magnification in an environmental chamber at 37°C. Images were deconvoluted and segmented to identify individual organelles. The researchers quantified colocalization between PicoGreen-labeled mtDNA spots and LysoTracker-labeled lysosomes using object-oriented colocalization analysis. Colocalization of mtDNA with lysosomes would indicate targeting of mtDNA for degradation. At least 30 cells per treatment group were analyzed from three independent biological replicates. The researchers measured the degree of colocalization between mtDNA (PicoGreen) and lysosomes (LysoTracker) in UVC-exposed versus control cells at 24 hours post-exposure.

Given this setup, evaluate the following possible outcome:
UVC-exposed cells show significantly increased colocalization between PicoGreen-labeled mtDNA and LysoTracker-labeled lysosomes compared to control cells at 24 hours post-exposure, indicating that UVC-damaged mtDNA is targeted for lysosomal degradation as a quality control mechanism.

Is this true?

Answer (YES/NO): YES